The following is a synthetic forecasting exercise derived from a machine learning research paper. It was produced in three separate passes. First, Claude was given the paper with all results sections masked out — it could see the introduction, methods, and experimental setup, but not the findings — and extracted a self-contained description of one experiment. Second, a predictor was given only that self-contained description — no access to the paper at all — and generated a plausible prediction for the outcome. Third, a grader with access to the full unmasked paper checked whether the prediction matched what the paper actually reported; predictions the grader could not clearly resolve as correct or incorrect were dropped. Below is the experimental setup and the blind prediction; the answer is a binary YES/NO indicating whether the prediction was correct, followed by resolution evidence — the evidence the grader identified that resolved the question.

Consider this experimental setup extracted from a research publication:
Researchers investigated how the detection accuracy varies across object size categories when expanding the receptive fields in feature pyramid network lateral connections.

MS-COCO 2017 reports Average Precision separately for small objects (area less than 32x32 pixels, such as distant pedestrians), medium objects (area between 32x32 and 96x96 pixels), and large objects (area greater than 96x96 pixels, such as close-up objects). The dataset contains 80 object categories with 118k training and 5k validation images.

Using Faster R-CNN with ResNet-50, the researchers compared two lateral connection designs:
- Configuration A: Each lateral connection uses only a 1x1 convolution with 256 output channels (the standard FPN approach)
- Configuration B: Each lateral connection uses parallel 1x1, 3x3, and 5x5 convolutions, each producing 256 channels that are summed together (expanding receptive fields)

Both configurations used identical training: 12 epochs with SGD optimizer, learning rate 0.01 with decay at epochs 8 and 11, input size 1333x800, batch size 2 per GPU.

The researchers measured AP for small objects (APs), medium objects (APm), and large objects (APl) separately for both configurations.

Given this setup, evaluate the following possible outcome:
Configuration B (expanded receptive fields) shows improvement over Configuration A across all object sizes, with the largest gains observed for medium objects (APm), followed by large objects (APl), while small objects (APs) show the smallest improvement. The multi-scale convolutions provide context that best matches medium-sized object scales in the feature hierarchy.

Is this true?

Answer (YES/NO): NO